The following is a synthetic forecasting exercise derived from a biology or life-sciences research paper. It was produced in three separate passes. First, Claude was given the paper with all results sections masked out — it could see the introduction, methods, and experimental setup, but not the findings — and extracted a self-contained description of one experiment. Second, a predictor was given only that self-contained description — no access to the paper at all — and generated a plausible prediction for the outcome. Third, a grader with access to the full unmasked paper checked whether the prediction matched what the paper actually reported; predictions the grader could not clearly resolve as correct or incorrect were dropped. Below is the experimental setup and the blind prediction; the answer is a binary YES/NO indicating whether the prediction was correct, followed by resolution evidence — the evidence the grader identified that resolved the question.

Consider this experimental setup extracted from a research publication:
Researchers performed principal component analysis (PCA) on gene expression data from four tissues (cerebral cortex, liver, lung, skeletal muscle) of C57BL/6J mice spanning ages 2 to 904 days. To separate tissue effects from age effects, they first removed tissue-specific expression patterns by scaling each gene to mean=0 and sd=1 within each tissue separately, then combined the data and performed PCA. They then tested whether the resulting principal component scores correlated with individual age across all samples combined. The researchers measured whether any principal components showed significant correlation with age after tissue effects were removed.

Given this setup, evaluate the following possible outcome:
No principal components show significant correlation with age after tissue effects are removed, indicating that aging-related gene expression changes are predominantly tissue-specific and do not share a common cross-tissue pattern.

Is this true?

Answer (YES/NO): NO